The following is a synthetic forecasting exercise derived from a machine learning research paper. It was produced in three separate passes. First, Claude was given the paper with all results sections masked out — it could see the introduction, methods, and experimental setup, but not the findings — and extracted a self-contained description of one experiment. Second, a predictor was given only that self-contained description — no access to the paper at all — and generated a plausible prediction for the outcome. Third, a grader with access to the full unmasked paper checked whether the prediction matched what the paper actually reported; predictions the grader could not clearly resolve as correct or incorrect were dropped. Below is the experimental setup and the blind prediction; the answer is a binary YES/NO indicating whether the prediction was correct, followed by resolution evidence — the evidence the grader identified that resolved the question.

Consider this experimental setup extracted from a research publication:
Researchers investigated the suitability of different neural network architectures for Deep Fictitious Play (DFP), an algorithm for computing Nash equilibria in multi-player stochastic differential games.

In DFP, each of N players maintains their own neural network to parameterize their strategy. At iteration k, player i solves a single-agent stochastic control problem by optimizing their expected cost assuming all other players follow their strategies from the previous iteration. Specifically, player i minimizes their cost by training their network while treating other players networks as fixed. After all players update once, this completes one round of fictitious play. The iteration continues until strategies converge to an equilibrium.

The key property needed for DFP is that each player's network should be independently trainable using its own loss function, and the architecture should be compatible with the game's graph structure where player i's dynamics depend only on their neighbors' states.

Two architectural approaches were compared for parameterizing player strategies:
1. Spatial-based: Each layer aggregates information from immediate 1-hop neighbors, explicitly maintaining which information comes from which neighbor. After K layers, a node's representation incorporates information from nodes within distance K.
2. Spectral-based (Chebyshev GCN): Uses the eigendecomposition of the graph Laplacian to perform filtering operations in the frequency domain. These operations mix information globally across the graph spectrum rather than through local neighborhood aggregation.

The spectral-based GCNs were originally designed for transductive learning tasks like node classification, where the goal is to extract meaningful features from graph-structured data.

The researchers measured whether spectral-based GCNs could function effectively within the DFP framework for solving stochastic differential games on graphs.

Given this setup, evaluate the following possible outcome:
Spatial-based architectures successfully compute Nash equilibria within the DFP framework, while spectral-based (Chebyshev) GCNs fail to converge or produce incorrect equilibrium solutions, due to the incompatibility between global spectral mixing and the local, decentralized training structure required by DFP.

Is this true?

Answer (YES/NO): YES